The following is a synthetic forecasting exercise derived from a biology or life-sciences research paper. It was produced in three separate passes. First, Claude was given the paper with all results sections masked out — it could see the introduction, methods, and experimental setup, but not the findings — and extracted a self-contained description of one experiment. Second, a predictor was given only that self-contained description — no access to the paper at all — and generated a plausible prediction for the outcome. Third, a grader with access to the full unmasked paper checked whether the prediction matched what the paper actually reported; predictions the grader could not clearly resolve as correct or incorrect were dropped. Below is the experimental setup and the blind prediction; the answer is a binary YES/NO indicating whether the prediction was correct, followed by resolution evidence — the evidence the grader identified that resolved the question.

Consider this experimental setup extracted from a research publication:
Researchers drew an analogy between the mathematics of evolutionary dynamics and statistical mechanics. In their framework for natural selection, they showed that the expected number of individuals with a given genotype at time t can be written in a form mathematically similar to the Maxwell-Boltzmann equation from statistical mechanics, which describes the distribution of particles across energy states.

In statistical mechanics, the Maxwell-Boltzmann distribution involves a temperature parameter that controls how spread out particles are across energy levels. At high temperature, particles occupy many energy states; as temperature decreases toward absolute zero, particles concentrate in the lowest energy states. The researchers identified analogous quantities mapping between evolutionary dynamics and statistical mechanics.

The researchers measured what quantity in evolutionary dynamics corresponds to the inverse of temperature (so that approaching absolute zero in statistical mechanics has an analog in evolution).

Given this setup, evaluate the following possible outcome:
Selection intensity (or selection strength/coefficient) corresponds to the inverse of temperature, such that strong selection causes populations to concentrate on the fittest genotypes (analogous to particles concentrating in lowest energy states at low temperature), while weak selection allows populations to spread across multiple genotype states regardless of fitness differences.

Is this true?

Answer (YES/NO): NO